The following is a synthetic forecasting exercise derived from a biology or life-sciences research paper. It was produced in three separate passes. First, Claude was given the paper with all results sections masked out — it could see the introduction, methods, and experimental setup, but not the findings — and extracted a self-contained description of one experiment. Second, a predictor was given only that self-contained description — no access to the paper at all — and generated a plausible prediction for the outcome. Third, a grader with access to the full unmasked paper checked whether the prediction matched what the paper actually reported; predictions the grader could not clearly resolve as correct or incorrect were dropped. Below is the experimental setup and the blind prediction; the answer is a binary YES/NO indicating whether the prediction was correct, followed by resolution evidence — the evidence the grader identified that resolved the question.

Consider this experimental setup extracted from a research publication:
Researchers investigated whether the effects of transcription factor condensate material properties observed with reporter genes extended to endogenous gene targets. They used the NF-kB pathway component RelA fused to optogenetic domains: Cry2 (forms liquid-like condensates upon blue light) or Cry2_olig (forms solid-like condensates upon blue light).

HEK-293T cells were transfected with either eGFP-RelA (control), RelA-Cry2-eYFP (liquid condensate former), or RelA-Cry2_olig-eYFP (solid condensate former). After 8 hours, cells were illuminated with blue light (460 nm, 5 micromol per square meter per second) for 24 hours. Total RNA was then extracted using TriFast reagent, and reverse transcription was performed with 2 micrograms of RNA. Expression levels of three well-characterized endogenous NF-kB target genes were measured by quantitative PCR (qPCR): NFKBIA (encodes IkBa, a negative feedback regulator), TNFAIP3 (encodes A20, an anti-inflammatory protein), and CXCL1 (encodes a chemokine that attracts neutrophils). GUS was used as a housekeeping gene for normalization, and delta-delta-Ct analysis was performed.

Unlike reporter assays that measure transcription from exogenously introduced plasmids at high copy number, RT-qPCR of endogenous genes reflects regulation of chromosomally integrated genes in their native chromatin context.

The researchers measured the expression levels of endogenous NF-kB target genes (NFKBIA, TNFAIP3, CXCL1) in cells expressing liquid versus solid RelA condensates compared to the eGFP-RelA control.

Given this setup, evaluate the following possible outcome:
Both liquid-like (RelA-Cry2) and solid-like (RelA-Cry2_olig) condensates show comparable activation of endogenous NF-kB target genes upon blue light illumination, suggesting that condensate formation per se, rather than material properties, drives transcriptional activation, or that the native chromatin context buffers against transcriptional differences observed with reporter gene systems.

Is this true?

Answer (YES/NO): NO